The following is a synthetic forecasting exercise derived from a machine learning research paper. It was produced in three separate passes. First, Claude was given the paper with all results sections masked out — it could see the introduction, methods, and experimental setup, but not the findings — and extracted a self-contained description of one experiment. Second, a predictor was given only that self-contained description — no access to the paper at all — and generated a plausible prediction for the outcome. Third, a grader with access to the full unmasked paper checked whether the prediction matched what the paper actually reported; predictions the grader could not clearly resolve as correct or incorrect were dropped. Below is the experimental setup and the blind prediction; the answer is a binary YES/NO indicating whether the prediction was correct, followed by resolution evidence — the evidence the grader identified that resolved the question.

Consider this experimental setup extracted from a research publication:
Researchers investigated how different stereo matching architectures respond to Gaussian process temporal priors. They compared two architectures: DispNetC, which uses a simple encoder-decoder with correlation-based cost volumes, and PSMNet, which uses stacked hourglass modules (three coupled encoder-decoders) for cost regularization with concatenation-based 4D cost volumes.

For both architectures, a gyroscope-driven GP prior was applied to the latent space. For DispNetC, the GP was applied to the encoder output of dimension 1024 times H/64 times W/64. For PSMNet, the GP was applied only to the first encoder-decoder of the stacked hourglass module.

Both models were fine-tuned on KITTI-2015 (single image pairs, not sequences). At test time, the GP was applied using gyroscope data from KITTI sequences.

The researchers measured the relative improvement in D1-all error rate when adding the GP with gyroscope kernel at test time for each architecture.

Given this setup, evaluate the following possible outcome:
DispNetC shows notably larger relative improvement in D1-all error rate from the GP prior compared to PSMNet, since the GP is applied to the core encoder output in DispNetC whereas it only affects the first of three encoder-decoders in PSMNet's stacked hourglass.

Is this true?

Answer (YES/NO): YES